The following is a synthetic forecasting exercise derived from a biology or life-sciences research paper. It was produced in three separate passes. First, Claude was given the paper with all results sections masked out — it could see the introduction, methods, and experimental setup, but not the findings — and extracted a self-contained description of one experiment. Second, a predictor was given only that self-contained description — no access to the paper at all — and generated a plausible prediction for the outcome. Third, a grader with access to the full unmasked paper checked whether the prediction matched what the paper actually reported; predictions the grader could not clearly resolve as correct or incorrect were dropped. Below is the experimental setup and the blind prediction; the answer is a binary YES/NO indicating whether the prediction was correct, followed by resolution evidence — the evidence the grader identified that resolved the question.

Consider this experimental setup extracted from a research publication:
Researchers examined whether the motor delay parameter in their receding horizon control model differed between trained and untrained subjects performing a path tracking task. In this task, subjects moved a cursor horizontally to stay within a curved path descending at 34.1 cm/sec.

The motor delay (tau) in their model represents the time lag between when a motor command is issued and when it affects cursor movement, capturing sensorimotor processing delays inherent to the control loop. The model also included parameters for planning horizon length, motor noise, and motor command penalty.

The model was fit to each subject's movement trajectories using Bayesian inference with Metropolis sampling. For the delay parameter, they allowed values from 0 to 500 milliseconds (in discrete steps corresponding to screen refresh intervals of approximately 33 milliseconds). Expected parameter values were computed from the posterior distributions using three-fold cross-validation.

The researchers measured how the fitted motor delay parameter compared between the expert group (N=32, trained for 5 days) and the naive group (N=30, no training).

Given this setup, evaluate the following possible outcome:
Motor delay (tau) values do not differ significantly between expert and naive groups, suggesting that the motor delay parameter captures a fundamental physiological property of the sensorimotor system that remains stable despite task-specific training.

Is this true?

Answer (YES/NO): YES